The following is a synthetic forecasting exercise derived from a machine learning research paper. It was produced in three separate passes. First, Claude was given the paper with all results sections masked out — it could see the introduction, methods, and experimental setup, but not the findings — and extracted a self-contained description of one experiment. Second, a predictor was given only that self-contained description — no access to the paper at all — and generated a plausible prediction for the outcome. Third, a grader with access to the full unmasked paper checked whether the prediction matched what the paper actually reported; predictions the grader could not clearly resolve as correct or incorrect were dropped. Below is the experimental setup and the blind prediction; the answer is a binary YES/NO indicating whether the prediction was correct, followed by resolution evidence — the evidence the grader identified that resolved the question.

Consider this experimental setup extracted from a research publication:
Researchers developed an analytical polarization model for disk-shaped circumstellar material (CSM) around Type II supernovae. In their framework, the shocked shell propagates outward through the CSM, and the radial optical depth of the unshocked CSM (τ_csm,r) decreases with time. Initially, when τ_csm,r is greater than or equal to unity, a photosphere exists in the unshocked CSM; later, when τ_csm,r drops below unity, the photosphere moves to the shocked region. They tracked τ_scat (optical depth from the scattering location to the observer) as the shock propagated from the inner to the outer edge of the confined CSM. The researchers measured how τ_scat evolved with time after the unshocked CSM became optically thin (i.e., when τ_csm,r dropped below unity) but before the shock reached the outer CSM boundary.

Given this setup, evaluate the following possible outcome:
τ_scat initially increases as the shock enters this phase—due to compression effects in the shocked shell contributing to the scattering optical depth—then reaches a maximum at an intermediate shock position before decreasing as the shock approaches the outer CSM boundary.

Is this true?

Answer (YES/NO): NO